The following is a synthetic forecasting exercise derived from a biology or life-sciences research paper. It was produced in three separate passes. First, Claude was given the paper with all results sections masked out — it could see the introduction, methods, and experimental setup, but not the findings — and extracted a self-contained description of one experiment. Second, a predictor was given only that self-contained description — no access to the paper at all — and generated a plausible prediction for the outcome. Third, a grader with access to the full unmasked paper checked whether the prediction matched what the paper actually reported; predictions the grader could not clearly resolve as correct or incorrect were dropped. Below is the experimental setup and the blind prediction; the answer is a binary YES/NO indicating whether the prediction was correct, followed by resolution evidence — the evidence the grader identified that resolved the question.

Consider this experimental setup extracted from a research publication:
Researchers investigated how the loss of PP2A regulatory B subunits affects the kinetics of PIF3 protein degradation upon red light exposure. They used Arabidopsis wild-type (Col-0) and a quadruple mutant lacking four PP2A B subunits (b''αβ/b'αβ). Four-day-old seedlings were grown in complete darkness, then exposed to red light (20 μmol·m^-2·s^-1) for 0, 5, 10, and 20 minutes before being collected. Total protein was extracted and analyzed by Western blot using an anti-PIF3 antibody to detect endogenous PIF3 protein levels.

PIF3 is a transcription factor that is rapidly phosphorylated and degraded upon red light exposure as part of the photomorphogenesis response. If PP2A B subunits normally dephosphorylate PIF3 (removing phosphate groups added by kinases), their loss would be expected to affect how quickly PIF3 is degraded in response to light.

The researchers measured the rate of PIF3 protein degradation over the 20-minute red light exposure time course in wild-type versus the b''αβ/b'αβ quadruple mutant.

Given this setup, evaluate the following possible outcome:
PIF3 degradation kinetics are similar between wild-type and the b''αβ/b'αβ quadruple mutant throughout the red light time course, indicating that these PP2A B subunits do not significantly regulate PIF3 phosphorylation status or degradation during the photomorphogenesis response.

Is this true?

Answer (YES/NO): NO